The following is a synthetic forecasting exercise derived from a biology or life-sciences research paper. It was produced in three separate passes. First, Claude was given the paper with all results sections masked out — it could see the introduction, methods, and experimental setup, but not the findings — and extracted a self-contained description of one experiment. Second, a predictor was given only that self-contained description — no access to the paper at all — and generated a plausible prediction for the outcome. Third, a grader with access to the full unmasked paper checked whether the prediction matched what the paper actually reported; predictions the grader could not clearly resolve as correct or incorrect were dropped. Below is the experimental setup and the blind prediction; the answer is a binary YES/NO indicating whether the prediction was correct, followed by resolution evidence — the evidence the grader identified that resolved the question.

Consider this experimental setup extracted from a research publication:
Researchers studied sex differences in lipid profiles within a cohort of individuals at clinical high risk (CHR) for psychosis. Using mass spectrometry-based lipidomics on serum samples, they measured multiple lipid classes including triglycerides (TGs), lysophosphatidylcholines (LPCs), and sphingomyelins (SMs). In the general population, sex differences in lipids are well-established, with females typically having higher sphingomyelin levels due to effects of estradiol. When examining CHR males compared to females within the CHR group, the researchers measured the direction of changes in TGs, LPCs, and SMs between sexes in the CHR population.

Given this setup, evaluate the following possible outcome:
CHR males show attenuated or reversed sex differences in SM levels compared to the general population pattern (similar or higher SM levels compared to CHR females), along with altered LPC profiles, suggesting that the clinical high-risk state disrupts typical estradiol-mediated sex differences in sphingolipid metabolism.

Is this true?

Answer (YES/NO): NO